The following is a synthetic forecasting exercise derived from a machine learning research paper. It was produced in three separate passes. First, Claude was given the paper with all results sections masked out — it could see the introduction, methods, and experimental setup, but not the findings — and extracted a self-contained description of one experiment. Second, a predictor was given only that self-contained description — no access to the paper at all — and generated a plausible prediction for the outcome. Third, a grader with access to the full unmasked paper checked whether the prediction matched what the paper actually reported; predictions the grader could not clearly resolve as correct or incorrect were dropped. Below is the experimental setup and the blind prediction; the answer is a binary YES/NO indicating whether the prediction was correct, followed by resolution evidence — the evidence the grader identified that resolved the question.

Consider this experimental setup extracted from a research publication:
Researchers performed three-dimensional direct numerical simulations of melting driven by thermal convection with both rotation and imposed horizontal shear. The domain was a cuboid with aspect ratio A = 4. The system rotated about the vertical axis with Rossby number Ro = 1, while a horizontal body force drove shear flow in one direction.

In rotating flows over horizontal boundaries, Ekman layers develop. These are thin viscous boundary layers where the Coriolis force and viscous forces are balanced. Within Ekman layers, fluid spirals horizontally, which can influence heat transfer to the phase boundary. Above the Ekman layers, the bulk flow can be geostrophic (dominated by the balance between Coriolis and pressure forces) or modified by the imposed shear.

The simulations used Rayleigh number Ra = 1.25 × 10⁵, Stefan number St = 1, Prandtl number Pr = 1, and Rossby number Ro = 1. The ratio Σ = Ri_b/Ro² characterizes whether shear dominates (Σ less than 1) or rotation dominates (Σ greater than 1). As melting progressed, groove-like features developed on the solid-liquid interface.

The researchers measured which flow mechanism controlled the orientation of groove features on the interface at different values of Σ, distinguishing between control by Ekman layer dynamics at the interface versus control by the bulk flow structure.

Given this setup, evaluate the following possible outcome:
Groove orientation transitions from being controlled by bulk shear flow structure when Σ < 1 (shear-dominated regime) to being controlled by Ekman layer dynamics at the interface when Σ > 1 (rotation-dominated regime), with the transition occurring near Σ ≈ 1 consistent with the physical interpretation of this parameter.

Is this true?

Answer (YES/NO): NO